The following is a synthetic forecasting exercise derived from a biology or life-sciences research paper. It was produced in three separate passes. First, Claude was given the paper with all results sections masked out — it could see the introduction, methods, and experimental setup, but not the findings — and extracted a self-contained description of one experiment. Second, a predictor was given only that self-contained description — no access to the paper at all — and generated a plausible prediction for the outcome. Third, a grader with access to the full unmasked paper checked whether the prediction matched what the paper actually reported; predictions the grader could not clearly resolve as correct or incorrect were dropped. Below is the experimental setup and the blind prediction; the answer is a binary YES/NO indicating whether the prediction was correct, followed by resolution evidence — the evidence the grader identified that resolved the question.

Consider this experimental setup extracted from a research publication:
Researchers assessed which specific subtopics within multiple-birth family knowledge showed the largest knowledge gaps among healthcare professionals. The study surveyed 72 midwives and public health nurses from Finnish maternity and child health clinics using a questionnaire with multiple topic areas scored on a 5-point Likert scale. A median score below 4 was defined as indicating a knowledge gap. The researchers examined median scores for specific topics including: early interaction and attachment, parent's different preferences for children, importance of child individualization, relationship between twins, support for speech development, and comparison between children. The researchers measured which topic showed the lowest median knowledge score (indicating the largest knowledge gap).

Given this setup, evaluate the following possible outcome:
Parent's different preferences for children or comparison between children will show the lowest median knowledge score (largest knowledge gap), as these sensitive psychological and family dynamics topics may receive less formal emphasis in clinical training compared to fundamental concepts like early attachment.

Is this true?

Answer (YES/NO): NO